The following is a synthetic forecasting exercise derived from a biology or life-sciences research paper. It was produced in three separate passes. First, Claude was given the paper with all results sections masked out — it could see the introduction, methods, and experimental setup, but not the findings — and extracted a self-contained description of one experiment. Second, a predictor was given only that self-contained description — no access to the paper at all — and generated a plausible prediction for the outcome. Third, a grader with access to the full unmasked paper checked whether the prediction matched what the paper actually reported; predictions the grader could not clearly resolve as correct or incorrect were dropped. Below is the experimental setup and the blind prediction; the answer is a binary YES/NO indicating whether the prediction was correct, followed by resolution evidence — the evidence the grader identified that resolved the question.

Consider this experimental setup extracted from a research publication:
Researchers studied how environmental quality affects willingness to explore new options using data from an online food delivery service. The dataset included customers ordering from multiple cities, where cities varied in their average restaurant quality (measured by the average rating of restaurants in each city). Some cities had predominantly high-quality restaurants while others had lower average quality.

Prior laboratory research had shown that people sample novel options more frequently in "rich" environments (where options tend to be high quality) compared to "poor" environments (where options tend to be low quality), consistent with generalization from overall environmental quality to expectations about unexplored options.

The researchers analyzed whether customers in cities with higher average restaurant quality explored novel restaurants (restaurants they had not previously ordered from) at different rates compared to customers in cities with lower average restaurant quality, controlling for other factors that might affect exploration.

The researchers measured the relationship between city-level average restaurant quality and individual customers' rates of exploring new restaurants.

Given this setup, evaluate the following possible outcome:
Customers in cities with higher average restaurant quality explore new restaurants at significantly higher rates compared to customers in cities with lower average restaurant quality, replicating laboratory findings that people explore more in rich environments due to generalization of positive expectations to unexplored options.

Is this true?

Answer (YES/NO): YES